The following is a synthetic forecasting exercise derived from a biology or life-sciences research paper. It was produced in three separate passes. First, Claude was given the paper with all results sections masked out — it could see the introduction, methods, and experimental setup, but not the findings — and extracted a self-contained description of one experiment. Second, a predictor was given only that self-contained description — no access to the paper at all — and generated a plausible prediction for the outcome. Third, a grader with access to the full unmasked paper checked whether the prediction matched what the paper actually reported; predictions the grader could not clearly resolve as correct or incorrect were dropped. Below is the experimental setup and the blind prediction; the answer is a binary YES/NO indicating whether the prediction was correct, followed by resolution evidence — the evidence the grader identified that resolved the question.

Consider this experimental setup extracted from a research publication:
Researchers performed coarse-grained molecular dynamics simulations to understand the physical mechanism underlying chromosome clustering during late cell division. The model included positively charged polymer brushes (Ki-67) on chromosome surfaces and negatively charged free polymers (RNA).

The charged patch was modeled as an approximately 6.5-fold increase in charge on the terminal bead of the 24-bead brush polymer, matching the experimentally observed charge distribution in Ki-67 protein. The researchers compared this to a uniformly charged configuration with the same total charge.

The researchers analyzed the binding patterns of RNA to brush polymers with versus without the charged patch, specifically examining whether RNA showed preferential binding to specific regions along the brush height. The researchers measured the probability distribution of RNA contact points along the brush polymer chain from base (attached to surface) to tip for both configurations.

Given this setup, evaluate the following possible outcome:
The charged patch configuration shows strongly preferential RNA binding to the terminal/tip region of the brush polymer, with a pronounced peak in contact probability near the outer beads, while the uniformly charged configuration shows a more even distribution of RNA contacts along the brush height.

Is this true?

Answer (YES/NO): YES